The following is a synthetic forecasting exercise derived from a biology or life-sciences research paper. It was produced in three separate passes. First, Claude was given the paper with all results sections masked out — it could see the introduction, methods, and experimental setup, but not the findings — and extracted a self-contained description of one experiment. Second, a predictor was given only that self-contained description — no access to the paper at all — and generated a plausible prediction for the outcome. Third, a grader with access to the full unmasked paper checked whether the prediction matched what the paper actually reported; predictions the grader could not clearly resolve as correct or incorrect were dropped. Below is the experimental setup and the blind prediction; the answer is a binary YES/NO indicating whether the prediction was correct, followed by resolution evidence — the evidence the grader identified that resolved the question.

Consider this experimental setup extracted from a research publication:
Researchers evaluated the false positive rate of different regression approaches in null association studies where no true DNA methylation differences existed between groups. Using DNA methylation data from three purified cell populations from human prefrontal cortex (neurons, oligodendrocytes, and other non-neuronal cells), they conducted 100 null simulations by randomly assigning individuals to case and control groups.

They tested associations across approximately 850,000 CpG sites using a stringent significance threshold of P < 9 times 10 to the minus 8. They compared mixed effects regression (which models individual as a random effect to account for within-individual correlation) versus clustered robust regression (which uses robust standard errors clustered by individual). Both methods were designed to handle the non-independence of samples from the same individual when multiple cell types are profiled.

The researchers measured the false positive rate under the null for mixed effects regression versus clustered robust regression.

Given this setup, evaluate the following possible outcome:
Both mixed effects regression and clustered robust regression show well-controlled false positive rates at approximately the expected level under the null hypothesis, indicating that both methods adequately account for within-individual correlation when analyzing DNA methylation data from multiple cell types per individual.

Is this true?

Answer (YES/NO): NO